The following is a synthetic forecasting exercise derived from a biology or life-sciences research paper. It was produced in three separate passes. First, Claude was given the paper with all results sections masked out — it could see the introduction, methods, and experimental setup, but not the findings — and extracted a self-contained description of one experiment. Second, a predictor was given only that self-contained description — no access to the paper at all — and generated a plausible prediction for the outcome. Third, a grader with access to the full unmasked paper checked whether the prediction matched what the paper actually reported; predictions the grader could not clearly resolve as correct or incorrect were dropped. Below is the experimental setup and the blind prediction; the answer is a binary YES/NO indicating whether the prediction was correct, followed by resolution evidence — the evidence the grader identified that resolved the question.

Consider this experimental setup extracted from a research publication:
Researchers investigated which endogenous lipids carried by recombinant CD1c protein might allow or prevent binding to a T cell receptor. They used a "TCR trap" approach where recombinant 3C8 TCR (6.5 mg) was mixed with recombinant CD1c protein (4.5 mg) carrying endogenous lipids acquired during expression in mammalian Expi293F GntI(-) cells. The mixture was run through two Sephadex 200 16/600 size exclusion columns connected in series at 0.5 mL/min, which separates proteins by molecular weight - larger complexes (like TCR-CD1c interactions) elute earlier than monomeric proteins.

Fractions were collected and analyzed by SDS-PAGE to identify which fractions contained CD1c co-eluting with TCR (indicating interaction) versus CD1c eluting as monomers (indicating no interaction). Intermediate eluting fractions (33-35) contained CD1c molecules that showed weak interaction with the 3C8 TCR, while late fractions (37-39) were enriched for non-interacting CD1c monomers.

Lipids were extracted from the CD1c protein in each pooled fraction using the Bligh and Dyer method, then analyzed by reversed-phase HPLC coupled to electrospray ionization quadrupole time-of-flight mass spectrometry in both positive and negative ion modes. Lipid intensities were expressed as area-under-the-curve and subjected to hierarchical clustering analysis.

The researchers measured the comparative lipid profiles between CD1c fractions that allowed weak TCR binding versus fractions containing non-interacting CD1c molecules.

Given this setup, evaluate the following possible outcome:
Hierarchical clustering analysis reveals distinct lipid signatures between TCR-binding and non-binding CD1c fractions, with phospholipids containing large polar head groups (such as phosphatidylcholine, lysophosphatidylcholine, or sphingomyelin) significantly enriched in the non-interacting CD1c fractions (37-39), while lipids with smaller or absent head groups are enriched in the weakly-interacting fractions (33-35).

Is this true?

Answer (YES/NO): NO